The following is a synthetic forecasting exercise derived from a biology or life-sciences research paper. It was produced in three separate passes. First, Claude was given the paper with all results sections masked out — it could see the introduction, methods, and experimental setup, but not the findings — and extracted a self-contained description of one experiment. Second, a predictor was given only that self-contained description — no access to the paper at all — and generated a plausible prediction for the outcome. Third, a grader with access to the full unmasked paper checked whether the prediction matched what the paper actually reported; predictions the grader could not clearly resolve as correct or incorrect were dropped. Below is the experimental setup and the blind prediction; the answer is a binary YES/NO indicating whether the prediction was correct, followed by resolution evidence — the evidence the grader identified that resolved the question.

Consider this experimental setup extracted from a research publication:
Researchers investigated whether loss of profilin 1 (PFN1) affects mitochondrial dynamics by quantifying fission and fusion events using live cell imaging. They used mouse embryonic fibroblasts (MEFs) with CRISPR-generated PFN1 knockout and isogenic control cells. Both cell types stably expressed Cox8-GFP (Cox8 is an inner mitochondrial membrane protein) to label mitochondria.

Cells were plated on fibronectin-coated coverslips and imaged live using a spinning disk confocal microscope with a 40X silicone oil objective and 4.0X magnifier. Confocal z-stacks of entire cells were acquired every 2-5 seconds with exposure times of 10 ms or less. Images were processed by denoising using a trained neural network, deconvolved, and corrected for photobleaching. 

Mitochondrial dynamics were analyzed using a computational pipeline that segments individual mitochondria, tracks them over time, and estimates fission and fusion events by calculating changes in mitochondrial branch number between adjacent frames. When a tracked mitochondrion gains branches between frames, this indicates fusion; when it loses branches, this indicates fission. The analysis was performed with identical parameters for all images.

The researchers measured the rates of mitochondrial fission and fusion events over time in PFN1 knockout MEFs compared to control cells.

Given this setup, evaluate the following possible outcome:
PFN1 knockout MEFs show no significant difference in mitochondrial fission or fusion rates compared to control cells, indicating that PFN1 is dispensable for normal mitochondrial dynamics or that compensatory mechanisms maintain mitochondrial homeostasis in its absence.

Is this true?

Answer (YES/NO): NO